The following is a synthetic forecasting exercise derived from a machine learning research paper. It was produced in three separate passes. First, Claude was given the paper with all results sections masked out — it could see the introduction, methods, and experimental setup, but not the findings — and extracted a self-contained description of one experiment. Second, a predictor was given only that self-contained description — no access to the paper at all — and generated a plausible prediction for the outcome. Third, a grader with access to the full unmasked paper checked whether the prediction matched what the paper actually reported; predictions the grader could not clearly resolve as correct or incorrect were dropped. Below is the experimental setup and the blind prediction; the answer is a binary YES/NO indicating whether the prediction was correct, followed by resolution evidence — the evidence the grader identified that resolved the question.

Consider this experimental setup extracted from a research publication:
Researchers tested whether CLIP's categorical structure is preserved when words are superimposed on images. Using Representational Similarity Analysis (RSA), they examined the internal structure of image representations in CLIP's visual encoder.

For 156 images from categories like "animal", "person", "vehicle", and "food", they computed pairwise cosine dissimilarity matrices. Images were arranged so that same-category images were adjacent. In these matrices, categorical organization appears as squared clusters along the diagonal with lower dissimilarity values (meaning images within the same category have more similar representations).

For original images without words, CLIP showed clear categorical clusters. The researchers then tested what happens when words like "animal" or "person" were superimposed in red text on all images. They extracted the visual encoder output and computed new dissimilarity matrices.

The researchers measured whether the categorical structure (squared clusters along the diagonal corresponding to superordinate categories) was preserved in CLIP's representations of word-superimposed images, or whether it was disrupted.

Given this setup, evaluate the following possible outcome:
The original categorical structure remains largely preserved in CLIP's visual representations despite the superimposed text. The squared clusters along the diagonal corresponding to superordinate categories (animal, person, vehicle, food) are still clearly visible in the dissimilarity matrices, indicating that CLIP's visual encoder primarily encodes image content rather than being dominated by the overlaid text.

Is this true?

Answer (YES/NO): NO